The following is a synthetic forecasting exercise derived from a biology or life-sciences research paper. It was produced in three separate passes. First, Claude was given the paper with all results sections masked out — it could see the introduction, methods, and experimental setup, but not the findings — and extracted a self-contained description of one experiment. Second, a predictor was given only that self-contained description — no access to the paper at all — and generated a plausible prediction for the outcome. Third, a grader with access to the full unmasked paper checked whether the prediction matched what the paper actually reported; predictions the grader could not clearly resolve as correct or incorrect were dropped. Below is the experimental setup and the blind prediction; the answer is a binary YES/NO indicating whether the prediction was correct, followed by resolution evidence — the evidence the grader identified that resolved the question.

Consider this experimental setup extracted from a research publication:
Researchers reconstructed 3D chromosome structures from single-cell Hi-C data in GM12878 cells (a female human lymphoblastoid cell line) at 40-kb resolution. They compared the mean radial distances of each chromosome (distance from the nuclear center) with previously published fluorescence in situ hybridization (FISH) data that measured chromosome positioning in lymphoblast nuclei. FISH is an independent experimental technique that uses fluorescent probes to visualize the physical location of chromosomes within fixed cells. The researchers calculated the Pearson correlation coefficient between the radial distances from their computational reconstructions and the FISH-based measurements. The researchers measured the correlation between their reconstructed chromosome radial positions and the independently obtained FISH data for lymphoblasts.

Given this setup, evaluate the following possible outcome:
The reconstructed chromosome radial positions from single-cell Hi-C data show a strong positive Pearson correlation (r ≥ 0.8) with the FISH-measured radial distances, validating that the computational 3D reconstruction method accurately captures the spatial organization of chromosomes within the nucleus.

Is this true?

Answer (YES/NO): NO